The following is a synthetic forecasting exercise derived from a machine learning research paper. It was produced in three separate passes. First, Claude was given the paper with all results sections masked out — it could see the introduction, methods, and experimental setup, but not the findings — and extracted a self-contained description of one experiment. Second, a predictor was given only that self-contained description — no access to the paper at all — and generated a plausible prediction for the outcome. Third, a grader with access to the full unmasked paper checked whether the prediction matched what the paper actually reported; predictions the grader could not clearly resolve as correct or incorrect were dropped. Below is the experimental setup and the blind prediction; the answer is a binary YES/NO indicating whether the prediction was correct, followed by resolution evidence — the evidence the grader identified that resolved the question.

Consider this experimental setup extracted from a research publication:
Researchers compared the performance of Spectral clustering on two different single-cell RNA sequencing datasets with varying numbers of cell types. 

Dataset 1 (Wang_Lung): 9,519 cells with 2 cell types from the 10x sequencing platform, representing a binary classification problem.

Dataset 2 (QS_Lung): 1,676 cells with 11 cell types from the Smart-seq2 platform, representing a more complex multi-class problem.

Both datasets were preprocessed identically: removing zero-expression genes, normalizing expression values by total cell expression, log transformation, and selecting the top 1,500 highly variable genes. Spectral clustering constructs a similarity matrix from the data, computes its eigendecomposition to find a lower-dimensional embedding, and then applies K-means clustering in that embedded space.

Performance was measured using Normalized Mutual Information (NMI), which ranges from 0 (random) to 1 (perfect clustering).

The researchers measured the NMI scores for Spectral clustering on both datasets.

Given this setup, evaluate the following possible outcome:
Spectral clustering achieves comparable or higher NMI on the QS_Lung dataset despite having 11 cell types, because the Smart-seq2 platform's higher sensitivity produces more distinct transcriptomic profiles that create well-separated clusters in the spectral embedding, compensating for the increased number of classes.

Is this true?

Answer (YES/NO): YES